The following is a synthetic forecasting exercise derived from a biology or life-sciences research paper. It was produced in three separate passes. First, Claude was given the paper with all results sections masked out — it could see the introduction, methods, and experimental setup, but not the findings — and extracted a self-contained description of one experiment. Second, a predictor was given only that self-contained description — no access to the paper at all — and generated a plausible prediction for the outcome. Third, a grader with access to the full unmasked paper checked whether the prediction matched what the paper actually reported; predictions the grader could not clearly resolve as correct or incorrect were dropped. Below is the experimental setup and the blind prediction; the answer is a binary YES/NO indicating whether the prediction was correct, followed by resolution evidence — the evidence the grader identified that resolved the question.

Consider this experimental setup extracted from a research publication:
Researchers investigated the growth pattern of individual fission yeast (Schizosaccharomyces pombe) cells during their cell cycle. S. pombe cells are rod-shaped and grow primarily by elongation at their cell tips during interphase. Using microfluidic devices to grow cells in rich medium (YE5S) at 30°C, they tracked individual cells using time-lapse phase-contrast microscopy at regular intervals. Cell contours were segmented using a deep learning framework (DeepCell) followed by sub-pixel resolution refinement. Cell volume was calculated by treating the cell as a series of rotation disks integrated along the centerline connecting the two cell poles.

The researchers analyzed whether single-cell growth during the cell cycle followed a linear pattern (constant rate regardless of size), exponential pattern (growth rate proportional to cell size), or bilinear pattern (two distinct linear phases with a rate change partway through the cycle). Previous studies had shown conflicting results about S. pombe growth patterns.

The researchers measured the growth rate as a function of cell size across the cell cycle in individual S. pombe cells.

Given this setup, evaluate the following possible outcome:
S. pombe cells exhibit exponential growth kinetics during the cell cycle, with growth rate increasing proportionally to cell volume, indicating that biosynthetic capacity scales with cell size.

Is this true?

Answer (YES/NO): YES